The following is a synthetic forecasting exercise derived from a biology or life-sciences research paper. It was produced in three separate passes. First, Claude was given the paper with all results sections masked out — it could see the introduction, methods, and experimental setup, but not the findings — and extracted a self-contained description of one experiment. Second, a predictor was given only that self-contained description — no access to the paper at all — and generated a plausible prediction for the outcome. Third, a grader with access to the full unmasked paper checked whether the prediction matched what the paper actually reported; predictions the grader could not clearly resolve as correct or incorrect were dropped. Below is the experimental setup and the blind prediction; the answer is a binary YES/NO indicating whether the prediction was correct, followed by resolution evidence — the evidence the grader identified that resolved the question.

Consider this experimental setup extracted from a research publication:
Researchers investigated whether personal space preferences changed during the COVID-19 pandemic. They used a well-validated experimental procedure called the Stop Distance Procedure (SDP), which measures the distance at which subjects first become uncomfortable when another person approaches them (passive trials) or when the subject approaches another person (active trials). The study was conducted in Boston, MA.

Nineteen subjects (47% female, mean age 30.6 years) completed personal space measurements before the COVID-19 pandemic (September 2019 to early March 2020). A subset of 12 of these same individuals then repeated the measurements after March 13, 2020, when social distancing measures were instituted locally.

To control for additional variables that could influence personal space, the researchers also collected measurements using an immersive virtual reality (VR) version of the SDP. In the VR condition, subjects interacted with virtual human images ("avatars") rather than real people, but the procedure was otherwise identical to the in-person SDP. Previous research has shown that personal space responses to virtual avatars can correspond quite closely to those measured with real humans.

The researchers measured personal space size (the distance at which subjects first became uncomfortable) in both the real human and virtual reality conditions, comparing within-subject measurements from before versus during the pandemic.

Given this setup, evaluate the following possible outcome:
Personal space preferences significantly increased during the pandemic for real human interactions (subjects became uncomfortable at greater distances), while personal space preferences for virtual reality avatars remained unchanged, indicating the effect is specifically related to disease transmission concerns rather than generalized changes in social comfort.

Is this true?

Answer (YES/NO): NO